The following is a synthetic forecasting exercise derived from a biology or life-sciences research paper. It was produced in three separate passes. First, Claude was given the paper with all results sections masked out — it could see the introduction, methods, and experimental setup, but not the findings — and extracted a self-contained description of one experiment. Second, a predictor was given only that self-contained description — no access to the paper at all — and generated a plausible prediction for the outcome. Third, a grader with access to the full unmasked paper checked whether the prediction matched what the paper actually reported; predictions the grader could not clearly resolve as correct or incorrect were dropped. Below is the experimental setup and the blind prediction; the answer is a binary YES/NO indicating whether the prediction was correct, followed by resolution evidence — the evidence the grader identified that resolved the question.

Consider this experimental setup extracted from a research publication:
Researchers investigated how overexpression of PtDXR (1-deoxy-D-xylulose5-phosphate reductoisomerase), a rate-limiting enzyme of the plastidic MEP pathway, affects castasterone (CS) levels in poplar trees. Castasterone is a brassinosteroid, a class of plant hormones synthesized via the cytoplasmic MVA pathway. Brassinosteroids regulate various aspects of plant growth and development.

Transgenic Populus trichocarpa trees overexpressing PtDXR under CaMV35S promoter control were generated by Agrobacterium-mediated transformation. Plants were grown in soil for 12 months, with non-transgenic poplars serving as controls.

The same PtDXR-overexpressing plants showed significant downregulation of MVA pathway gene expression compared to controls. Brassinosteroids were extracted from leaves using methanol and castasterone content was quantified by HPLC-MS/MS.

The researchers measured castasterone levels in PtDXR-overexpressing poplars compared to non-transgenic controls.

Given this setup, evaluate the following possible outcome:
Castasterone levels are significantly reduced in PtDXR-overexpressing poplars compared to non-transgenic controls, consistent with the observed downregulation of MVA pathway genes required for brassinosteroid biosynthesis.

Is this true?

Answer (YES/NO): YES